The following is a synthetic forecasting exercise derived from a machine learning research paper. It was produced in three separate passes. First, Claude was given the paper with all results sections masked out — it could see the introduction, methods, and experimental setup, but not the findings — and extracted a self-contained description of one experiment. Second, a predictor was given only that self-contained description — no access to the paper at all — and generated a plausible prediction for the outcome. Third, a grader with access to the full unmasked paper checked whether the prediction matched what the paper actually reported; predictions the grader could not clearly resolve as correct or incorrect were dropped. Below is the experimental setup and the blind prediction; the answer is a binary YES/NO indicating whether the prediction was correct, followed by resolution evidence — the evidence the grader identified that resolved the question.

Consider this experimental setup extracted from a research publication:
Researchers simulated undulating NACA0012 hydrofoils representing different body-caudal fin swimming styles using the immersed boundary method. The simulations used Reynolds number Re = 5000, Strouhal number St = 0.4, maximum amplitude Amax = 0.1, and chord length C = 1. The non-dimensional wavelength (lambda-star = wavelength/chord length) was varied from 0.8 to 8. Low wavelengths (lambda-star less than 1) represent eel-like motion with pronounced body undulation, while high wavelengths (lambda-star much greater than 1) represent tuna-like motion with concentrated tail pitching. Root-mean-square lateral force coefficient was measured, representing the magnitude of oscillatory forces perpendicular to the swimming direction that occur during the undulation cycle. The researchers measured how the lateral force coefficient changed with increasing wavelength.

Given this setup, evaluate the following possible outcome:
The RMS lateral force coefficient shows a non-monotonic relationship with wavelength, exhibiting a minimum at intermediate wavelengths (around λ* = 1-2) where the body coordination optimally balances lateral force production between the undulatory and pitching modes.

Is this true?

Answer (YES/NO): NO